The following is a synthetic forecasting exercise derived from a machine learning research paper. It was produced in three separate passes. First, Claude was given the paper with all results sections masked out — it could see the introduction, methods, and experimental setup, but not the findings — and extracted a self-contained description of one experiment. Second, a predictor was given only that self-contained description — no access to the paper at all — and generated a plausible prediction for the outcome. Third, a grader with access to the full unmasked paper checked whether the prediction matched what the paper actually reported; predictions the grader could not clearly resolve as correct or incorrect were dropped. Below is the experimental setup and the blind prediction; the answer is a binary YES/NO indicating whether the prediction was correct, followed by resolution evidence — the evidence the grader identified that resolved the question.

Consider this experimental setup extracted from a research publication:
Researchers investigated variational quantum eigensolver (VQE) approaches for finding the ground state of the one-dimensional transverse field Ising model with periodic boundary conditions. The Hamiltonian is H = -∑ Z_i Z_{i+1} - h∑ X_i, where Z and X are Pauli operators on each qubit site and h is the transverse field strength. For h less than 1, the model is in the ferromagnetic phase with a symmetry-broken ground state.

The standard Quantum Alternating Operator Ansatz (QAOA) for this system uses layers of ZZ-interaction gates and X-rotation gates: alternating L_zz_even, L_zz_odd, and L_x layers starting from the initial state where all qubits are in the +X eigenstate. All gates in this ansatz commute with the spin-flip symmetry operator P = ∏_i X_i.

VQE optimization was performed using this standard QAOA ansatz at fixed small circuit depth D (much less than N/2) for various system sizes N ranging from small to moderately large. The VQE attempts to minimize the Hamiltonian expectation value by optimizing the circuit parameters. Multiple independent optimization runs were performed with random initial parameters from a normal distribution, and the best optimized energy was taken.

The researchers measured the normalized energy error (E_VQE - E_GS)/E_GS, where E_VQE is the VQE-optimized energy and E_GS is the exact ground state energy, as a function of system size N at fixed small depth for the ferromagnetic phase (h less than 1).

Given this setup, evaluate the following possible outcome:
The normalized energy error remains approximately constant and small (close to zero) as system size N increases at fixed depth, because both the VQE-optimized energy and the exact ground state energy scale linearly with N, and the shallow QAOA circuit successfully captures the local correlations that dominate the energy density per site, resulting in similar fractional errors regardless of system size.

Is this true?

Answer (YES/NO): NO